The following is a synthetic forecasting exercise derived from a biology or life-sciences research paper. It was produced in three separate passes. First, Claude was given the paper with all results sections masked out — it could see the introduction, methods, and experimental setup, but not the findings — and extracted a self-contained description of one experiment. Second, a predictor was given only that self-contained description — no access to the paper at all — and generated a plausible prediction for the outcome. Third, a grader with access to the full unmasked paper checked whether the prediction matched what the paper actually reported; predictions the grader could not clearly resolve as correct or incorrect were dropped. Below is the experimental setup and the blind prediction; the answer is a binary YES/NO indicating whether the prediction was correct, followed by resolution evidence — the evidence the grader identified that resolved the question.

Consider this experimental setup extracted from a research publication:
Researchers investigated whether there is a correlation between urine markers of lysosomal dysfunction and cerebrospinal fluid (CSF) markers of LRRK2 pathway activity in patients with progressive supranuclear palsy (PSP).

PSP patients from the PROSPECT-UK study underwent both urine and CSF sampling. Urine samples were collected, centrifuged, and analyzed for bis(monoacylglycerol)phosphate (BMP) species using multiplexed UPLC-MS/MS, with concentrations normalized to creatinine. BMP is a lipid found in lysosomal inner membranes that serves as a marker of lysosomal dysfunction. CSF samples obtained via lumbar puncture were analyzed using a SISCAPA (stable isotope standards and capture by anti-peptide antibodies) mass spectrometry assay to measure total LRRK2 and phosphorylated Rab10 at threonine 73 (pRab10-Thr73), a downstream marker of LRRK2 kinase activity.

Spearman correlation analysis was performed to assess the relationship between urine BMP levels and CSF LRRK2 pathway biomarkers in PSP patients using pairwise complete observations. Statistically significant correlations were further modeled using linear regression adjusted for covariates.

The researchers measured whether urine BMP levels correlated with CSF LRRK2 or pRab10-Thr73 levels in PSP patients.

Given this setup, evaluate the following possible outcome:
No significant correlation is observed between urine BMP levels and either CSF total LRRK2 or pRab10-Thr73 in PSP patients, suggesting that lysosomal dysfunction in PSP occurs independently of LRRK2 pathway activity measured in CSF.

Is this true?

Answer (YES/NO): NO